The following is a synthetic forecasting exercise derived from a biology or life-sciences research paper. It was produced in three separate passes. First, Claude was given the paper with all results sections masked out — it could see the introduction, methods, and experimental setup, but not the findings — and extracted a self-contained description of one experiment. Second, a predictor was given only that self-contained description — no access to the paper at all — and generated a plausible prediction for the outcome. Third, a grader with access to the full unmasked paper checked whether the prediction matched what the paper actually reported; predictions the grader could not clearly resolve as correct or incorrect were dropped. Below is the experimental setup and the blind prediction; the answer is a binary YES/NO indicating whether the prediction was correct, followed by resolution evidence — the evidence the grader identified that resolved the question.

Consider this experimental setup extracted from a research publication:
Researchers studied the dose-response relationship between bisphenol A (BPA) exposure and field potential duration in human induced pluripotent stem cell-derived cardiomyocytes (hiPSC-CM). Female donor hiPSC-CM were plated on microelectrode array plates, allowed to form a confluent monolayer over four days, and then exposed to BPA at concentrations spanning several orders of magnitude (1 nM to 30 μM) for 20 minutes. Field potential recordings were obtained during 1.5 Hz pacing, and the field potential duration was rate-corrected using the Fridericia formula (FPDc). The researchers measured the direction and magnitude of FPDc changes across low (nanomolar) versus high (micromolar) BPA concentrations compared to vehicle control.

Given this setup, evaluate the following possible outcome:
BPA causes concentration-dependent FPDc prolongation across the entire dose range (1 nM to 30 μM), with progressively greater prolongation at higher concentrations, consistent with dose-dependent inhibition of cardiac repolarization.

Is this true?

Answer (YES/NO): NO